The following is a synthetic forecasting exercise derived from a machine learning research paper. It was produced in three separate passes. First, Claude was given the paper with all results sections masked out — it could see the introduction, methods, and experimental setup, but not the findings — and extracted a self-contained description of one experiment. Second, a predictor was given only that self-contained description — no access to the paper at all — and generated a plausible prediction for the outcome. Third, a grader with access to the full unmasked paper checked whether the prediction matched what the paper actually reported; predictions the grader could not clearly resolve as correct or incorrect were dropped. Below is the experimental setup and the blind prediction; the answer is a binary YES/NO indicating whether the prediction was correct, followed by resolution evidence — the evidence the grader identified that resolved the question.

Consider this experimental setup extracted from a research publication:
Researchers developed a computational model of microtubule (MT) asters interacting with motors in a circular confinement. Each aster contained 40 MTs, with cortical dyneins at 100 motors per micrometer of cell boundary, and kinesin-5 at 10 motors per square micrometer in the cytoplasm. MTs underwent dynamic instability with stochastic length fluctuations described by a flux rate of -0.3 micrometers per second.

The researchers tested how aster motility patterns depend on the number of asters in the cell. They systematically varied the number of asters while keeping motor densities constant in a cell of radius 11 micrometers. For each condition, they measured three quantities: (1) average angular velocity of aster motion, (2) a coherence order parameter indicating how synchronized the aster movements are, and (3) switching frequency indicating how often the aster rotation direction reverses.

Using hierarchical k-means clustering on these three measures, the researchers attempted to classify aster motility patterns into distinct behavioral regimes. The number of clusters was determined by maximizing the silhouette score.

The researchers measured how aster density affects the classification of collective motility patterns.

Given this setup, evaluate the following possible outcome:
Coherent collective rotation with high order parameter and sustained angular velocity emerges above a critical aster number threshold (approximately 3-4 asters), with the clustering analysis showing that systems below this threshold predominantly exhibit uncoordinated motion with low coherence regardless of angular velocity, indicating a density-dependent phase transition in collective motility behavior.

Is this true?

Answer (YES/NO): NO